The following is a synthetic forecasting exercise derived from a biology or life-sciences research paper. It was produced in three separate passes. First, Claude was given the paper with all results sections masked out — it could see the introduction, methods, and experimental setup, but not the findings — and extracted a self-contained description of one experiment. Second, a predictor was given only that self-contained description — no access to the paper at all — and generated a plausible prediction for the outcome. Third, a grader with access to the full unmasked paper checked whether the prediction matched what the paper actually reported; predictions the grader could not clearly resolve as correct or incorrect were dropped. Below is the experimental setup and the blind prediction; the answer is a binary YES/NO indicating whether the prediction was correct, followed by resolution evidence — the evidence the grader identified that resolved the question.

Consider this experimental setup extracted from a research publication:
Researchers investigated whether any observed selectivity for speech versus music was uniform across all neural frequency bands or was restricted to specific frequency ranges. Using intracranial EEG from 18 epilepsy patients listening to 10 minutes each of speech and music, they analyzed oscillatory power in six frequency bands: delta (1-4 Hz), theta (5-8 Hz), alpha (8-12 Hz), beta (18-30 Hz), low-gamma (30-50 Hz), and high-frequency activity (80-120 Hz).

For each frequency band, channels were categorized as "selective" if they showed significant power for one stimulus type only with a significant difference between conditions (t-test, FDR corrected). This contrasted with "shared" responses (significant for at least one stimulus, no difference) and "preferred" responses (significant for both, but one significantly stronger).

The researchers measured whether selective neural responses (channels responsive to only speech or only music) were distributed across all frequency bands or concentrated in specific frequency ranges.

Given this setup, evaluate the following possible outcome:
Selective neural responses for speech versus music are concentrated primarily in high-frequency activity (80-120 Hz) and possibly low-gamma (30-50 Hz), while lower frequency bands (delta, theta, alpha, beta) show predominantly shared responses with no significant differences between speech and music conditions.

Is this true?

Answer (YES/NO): NO